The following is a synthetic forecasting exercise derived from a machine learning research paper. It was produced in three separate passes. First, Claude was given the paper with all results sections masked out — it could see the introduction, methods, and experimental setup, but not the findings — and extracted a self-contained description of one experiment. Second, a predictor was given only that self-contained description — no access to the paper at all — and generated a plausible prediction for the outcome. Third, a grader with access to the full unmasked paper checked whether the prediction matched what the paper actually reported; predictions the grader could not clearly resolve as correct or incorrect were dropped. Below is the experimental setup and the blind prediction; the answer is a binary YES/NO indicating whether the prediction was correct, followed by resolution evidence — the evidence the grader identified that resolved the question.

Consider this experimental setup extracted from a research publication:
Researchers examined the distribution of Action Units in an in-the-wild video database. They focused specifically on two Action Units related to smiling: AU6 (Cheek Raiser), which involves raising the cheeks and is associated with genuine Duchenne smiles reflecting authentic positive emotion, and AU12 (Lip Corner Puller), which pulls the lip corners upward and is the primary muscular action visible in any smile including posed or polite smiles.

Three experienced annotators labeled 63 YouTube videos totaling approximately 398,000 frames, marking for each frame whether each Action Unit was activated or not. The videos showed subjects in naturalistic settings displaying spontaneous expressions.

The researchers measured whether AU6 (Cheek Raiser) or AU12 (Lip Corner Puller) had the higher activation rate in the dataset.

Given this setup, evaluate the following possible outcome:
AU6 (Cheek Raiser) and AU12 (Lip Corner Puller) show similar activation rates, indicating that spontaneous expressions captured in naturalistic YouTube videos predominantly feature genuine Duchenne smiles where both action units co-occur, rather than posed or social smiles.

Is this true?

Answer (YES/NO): NO